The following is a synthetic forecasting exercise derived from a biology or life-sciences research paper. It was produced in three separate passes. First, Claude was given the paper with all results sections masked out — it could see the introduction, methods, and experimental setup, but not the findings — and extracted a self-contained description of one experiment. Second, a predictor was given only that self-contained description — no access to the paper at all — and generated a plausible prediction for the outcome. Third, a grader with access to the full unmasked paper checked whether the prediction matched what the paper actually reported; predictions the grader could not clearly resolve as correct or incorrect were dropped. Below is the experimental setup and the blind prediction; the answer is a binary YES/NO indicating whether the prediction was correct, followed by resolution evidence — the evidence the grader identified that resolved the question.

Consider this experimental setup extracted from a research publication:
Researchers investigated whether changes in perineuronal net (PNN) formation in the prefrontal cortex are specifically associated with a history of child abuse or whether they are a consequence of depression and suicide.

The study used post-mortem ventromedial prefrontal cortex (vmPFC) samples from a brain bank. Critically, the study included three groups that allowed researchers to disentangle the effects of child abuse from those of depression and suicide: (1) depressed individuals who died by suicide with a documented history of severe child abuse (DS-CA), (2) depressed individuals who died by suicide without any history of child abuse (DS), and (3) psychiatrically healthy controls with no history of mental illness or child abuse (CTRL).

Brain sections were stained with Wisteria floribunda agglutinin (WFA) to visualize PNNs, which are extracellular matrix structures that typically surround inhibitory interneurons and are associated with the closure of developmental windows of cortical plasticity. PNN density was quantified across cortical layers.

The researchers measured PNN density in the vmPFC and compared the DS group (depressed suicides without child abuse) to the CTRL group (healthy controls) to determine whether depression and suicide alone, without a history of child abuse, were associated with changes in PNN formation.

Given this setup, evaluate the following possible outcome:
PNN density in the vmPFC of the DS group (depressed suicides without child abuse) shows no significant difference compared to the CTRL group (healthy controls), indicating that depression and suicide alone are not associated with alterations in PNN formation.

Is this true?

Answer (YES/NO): YES